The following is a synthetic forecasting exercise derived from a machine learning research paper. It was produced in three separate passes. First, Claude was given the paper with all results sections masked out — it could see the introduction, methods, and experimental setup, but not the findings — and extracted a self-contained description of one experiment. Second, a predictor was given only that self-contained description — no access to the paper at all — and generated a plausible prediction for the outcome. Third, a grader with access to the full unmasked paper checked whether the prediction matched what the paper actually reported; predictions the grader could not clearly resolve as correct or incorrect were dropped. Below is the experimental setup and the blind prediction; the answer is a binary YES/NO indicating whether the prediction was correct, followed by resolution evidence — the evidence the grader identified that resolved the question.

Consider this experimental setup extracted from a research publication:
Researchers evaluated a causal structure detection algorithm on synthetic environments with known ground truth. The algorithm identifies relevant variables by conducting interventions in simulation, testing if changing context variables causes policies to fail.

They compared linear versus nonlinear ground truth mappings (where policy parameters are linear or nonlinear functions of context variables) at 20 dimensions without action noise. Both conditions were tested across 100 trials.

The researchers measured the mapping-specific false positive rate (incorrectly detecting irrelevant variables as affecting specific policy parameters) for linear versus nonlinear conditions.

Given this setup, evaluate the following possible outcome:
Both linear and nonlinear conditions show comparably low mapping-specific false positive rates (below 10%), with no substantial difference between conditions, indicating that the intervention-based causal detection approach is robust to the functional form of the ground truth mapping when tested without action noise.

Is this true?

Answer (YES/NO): NO